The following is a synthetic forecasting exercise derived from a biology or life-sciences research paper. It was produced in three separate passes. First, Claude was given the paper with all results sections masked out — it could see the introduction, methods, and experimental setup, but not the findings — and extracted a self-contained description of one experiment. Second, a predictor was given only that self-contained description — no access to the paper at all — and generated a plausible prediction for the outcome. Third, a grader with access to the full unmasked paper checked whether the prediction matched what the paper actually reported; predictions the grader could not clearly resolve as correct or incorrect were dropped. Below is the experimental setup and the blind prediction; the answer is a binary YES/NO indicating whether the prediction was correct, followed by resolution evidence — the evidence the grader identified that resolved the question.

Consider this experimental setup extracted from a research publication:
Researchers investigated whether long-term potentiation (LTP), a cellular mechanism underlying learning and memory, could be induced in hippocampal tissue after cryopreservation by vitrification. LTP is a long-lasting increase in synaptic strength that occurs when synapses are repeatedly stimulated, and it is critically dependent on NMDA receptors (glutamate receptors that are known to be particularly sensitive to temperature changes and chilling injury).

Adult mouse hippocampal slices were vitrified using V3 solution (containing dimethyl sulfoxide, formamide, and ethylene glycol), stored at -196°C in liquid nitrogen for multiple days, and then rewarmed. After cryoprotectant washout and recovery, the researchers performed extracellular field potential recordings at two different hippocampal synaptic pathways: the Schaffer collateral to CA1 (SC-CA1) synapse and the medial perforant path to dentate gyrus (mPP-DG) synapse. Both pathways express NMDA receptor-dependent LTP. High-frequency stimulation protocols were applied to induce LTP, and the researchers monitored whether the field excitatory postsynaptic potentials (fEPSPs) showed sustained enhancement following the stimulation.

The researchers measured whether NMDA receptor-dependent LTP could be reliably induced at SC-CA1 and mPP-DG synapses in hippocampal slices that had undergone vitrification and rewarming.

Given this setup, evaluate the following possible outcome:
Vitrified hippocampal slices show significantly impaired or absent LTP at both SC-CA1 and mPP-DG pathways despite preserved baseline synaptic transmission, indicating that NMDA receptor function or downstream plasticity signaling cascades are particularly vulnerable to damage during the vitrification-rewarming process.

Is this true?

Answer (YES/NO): NO